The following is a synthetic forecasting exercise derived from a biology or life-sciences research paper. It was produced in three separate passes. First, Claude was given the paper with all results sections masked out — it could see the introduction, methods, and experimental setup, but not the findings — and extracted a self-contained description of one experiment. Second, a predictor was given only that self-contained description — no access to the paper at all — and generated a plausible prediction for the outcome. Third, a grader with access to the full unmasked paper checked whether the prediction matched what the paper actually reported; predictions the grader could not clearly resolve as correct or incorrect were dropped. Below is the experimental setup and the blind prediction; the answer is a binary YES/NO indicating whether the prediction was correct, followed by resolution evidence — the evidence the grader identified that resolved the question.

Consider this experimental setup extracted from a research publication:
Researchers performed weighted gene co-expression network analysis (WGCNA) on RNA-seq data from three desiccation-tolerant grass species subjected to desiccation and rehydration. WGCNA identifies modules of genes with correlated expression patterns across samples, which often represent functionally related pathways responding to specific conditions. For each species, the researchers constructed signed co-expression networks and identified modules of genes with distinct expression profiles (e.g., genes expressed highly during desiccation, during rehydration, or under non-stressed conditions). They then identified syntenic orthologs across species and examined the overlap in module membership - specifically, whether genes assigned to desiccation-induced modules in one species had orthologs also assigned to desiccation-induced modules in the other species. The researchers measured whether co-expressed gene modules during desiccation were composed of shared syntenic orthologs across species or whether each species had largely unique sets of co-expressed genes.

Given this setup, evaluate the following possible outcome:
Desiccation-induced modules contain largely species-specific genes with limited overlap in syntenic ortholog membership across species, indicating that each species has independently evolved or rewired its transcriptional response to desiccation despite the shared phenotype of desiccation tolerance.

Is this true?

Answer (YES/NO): NO